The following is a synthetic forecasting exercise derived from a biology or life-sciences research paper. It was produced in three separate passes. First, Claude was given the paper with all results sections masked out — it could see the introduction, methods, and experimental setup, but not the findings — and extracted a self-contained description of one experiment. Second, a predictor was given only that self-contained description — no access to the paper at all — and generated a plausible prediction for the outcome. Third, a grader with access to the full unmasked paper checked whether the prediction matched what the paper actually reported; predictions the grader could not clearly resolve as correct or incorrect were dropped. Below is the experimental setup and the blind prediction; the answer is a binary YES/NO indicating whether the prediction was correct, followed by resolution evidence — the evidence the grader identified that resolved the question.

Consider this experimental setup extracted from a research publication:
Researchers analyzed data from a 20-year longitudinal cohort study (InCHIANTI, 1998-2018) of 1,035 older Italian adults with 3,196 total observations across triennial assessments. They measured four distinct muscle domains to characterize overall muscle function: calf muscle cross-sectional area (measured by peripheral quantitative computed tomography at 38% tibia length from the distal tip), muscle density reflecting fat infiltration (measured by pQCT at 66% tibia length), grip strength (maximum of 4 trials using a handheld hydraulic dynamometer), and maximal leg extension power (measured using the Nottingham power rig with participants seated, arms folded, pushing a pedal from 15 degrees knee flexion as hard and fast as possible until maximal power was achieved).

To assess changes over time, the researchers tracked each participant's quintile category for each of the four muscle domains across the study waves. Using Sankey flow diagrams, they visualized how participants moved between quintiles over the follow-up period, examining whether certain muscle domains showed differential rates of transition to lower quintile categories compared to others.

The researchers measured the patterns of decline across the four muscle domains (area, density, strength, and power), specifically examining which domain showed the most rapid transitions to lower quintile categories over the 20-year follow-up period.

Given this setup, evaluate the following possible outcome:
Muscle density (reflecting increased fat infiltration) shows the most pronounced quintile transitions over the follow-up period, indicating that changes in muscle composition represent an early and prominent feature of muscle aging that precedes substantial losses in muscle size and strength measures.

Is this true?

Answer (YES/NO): NO